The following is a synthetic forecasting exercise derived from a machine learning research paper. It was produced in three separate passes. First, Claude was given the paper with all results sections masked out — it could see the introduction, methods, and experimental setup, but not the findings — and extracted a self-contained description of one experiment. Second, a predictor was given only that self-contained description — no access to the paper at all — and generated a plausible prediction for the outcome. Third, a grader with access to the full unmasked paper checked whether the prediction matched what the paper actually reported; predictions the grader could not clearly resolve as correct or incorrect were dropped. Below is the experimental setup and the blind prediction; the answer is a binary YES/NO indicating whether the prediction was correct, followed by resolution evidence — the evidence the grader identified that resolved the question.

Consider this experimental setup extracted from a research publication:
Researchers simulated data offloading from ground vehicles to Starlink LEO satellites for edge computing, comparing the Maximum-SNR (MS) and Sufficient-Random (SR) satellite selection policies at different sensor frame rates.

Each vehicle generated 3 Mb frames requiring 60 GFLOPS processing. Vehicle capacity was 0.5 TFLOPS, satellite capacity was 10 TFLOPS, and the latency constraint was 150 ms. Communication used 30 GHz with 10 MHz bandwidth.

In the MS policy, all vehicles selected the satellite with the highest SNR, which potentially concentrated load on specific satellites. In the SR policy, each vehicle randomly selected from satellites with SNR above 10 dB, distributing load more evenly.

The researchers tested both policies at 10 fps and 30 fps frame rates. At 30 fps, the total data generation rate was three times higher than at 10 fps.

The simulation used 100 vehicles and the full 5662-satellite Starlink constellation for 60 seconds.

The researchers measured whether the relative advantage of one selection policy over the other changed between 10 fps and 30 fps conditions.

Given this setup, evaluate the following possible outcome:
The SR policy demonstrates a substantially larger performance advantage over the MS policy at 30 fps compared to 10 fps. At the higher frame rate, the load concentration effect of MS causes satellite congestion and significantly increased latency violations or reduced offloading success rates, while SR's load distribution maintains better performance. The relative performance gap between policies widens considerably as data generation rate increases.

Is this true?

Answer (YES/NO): YES